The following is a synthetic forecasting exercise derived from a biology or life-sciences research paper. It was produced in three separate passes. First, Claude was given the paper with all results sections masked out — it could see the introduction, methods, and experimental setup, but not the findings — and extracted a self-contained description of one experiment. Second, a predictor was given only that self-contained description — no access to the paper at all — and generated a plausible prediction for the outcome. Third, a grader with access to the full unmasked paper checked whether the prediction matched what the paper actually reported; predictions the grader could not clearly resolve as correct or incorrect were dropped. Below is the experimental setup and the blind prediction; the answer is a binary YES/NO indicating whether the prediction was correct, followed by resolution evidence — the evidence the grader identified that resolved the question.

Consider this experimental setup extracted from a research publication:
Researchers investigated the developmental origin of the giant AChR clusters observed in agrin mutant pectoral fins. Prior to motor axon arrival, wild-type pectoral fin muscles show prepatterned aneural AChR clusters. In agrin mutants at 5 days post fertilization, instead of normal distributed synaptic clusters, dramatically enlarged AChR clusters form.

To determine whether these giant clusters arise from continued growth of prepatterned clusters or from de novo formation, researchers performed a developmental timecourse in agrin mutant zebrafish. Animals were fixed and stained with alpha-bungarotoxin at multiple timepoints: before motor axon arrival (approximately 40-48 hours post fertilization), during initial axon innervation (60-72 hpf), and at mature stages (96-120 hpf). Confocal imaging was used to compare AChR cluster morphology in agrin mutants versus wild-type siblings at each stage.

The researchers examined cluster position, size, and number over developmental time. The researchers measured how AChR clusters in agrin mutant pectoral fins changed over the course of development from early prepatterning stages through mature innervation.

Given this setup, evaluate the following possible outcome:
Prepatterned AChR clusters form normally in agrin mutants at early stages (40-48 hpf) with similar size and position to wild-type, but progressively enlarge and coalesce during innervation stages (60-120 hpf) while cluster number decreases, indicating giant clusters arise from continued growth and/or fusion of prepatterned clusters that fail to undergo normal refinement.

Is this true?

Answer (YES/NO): NO